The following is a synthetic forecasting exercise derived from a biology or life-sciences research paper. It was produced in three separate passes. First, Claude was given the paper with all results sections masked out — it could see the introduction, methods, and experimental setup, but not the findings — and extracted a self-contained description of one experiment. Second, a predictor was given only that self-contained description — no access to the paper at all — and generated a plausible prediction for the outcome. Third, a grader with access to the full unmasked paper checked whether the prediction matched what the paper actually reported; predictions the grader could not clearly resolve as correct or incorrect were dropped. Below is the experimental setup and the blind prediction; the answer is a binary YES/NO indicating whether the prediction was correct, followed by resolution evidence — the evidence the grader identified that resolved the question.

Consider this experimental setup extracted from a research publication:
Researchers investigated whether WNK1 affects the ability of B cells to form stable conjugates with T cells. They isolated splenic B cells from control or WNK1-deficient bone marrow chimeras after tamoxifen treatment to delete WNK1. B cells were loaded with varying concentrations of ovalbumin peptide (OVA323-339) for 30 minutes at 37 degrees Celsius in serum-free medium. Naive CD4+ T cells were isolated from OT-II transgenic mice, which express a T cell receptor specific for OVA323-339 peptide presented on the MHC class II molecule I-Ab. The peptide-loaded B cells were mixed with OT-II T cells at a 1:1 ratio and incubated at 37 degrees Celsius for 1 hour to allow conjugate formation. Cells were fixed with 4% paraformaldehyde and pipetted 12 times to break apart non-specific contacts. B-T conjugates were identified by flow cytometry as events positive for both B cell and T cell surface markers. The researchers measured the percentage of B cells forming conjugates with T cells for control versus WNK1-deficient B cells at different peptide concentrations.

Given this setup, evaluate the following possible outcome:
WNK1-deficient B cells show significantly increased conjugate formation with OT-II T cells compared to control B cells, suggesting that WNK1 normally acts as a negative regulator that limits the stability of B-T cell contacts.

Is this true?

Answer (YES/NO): NO